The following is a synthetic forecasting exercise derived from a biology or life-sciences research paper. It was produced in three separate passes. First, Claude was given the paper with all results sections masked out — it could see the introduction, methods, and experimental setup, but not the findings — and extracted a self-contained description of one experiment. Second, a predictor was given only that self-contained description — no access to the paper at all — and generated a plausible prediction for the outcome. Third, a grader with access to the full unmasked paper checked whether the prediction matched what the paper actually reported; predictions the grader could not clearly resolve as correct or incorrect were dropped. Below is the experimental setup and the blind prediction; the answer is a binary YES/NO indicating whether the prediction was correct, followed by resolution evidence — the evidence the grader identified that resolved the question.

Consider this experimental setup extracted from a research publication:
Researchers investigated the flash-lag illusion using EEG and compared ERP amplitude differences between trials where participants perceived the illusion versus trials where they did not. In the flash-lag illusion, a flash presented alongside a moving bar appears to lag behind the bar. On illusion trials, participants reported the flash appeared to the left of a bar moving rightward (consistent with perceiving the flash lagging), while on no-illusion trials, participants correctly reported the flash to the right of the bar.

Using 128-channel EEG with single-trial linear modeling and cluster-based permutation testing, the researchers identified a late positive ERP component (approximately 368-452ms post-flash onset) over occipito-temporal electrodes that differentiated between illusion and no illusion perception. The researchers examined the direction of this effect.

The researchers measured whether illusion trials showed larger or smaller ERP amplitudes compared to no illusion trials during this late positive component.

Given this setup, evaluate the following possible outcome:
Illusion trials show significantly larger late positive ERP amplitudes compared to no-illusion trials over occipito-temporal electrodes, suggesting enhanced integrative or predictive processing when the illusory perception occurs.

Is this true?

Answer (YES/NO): YES